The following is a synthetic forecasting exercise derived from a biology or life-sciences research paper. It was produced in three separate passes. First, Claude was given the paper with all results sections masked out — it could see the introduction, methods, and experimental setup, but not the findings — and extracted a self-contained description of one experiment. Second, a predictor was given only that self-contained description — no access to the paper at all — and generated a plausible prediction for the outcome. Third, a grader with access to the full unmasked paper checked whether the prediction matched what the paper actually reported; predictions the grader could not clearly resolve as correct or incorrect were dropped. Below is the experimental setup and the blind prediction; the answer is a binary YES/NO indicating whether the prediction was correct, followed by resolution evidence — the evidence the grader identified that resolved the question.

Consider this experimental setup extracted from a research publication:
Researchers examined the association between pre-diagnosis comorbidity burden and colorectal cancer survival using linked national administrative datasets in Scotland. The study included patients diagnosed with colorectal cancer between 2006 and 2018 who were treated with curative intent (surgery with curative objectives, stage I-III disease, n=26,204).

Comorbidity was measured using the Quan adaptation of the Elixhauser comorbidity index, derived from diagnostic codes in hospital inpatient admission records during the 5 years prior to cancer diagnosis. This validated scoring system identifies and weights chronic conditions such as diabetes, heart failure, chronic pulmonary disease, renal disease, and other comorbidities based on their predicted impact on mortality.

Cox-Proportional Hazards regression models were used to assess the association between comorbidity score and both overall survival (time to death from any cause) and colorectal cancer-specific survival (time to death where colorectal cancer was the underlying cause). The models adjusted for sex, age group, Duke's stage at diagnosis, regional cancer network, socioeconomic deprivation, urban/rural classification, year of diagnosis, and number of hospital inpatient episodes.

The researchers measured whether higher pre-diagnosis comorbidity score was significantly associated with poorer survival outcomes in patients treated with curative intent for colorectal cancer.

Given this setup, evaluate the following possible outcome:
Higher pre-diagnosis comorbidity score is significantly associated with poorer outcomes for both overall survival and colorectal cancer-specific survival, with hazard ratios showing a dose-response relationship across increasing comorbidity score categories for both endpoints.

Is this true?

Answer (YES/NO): NO